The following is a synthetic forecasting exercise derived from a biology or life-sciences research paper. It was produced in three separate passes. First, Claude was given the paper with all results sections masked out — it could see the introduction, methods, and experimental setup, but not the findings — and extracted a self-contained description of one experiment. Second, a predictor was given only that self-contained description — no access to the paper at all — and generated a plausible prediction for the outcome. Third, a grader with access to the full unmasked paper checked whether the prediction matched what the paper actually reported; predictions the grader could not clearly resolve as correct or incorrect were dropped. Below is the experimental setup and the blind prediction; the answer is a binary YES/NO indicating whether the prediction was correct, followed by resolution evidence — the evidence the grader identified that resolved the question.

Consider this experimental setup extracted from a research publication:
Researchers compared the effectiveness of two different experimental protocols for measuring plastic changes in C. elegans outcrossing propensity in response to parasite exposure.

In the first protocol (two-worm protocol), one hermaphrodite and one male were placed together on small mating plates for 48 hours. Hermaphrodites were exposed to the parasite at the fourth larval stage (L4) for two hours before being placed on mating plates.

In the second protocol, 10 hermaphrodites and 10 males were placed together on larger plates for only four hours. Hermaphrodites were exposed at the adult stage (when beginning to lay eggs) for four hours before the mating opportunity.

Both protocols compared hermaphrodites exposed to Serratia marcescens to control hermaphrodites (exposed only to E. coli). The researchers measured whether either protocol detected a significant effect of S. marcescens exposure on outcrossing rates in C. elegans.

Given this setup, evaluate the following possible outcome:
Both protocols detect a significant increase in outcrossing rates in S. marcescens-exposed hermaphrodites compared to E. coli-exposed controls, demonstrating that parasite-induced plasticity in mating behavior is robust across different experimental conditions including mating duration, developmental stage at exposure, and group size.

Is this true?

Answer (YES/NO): NO